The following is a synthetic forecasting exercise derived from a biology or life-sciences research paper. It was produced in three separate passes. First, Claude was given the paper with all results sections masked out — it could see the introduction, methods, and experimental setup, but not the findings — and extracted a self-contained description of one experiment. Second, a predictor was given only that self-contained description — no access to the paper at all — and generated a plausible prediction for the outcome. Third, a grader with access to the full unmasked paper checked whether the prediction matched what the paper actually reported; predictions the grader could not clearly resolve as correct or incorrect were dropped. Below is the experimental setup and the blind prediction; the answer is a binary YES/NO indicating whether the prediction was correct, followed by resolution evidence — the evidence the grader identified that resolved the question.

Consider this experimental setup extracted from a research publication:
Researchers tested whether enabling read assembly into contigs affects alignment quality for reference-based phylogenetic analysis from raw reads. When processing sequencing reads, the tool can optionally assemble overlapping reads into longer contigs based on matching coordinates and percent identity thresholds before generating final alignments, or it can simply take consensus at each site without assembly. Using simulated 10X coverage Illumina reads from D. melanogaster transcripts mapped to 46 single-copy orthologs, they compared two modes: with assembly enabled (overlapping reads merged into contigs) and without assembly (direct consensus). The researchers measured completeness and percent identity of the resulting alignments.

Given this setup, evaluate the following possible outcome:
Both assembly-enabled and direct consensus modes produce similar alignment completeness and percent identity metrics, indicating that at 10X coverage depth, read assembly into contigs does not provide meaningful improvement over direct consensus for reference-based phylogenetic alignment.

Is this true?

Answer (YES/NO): NO